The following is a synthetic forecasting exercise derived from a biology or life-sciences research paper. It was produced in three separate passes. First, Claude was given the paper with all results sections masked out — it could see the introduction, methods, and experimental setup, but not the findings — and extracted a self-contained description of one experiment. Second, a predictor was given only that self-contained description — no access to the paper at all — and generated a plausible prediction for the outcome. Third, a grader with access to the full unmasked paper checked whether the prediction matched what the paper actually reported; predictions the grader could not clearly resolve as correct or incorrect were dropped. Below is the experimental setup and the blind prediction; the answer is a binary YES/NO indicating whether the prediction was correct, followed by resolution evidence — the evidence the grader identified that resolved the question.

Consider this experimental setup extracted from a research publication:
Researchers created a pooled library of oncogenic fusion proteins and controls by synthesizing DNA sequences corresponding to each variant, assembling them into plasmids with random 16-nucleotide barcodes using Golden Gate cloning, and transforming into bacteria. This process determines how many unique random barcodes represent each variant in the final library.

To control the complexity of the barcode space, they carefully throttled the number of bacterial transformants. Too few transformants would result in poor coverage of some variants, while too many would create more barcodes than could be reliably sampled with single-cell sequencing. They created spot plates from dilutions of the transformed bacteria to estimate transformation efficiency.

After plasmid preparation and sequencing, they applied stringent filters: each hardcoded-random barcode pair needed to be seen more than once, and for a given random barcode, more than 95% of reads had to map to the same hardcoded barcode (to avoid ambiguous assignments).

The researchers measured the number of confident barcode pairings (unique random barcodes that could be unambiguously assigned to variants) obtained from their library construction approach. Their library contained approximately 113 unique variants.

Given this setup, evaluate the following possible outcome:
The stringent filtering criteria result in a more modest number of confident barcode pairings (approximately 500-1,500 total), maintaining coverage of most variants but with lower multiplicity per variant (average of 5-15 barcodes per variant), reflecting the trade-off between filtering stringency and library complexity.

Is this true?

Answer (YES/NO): NO